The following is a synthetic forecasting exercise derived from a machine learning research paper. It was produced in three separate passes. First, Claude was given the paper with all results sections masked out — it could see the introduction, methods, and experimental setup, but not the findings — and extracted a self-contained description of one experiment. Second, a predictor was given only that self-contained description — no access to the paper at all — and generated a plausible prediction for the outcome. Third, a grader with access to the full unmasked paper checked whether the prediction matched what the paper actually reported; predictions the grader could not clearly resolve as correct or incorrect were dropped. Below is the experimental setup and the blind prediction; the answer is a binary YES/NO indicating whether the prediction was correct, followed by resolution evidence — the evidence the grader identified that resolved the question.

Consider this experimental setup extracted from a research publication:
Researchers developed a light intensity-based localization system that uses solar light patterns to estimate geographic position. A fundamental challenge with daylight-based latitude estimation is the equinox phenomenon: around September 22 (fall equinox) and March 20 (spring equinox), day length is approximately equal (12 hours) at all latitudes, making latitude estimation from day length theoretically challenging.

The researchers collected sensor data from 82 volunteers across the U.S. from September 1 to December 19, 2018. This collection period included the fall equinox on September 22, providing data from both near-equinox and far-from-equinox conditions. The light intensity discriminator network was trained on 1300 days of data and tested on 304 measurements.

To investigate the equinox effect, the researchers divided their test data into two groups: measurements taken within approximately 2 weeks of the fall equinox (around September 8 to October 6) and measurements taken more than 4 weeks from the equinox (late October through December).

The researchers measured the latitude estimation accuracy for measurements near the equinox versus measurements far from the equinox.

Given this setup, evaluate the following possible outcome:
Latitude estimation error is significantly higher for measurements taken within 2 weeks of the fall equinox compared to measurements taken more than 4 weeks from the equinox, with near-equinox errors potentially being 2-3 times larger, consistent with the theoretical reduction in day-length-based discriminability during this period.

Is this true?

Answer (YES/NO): YES